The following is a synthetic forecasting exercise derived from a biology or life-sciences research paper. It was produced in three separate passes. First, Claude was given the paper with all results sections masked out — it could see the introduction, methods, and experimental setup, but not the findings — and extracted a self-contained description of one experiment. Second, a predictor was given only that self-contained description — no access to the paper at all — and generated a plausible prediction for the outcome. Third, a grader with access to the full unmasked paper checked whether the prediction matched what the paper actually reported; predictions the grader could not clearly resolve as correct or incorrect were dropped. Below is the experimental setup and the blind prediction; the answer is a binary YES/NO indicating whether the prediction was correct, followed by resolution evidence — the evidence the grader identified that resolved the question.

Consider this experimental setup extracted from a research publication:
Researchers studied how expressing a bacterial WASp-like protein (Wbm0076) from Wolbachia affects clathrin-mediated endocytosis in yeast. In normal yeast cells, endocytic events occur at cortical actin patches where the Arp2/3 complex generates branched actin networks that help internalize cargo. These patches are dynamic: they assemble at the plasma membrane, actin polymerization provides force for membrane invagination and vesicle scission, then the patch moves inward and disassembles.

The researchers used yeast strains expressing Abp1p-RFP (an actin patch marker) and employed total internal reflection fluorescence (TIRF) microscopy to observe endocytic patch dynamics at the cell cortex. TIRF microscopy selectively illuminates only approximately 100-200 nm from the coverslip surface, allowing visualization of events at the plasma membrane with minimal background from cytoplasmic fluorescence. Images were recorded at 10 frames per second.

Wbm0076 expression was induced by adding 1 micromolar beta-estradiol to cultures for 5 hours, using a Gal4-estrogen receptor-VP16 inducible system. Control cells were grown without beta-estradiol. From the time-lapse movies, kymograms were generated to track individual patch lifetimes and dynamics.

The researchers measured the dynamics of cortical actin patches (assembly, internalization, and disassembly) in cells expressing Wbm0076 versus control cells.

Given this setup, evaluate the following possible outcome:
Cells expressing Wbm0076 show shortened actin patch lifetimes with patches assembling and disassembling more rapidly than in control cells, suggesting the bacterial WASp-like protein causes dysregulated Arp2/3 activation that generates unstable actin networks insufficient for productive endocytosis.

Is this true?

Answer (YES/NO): NO